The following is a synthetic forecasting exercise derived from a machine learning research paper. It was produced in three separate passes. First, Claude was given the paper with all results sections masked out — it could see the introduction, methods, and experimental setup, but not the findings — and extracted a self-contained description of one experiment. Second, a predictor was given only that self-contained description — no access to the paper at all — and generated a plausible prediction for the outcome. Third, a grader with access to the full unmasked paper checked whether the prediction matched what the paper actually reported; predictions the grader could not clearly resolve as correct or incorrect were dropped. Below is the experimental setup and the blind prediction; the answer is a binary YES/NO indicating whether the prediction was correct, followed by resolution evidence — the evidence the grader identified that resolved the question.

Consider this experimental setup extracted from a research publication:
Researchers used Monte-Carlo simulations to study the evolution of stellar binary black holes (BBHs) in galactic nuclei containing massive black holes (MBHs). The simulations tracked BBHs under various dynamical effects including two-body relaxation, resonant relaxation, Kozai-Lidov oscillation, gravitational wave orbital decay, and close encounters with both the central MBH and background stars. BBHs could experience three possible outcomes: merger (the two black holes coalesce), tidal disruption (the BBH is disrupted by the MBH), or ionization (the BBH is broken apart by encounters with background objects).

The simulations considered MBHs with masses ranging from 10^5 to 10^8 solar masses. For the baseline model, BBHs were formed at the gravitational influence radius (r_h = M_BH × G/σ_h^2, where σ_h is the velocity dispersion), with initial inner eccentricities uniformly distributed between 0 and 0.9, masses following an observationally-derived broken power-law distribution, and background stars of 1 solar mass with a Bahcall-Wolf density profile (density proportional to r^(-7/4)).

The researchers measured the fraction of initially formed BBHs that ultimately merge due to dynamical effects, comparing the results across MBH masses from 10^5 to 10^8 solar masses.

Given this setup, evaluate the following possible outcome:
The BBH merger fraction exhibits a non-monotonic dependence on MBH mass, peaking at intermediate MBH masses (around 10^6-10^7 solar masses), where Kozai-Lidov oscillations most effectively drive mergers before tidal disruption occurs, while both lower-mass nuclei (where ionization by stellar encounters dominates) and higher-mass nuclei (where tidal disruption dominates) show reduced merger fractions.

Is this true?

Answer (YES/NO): NO